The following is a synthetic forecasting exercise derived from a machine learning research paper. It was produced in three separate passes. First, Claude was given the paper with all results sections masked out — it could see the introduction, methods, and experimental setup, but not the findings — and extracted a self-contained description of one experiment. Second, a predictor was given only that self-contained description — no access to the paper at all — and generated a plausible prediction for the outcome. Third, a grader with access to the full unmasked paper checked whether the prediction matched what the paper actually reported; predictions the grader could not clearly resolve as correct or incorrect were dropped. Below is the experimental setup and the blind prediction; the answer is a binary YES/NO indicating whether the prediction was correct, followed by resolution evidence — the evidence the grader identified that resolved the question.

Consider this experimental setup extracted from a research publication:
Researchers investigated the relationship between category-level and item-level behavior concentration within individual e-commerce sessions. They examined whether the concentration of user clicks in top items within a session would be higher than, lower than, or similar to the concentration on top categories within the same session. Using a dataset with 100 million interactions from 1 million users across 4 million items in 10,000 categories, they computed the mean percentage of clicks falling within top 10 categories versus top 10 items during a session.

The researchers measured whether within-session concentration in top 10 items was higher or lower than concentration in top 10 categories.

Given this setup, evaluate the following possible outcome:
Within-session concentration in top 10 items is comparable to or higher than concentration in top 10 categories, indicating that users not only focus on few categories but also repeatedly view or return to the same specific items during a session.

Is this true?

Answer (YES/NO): NO